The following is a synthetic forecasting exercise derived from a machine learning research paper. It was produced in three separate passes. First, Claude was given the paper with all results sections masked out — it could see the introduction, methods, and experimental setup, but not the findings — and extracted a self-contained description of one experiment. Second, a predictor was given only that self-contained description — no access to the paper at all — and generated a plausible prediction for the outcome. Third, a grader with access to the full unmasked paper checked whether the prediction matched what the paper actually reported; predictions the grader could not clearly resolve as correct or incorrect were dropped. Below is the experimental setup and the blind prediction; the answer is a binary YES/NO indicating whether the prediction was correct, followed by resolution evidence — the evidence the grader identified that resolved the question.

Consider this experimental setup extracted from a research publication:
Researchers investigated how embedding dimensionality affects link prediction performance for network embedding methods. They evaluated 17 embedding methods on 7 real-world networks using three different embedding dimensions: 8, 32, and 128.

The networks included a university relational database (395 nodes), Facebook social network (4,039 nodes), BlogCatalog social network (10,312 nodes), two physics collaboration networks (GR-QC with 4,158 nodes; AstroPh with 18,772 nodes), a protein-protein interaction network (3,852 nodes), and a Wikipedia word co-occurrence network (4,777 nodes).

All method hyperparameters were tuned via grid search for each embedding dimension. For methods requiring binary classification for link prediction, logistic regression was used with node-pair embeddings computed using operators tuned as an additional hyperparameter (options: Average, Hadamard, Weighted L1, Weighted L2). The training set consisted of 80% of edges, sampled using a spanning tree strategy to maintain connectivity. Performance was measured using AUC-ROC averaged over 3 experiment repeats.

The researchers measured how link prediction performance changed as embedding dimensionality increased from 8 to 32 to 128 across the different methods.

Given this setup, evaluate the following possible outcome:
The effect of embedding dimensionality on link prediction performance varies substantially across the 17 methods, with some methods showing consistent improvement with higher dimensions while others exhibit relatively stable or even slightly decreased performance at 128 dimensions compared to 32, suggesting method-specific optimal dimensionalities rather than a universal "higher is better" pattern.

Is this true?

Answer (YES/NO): NO